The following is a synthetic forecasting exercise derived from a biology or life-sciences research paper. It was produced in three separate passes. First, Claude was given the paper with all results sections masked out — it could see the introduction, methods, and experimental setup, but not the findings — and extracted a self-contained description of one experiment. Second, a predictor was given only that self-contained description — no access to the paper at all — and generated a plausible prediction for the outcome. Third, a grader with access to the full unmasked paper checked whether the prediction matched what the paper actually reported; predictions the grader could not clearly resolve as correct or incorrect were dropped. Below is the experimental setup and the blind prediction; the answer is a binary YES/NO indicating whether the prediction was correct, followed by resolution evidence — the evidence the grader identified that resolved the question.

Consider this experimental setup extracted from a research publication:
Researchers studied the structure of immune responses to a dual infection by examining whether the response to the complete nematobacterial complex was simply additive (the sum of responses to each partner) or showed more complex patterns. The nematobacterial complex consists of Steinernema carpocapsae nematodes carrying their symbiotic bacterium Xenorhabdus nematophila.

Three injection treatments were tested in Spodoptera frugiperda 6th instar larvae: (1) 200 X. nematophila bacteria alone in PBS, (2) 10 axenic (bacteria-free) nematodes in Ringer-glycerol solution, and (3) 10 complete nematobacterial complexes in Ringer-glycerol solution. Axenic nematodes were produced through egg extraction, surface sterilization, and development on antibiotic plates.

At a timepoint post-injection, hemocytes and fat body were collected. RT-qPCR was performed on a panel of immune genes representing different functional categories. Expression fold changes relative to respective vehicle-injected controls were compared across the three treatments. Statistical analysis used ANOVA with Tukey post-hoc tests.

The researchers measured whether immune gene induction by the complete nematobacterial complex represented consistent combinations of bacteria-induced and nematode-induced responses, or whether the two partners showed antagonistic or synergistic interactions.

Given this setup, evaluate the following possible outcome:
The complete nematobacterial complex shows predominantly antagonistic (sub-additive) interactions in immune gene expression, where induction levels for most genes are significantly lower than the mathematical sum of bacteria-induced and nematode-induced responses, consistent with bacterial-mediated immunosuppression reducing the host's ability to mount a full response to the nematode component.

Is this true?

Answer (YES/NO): NO